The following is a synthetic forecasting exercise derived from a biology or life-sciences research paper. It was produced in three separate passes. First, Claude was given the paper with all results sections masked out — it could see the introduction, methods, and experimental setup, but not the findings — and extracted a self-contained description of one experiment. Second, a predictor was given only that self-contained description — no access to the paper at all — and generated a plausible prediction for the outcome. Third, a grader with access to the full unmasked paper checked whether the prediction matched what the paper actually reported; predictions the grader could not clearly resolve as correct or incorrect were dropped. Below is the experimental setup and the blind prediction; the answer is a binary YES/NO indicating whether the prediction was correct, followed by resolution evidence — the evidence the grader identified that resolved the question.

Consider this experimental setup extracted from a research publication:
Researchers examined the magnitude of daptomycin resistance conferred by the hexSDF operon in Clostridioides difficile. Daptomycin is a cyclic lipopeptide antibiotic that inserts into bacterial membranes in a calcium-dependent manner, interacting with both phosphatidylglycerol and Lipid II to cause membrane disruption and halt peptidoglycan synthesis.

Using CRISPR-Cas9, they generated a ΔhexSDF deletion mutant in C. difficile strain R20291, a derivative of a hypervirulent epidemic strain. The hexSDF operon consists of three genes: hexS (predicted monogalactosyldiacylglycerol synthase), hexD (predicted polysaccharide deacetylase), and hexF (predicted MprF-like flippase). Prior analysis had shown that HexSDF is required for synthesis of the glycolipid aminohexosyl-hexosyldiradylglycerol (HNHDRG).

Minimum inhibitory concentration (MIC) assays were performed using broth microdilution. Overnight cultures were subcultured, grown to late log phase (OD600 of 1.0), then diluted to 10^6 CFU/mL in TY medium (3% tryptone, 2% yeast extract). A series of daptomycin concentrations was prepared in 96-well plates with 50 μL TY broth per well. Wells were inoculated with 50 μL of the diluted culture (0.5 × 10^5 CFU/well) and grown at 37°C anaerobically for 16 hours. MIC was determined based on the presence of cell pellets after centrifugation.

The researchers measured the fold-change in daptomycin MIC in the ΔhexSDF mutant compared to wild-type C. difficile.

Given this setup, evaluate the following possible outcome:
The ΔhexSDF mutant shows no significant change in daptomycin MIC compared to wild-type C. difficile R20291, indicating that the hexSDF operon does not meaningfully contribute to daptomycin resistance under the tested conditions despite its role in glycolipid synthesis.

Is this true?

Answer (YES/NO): NO